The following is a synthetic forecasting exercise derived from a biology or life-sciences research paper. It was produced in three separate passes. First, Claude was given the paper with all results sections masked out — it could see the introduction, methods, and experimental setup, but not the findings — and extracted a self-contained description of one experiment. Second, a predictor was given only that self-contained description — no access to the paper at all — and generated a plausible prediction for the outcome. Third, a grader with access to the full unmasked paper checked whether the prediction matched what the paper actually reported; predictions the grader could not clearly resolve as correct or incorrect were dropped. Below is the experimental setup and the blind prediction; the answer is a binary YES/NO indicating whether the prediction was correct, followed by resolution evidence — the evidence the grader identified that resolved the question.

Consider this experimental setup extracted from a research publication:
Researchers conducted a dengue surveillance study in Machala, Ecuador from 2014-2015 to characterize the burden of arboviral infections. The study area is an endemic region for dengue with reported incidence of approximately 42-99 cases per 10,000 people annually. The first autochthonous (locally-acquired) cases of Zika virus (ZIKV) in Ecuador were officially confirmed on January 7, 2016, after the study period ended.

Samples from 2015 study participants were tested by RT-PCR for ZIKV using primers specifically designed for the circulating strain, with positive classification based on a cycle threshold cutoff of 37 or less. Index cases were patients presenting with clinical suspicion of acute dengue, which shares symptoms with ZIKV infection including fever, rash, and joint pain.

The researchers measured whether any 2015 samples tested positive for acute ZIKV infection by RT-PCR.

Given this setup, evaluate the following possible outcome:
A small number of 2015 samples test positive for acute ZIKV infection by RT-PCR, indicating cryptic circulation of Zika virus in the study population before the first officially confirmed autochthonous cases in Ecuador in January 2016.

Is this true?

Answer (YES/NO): NO